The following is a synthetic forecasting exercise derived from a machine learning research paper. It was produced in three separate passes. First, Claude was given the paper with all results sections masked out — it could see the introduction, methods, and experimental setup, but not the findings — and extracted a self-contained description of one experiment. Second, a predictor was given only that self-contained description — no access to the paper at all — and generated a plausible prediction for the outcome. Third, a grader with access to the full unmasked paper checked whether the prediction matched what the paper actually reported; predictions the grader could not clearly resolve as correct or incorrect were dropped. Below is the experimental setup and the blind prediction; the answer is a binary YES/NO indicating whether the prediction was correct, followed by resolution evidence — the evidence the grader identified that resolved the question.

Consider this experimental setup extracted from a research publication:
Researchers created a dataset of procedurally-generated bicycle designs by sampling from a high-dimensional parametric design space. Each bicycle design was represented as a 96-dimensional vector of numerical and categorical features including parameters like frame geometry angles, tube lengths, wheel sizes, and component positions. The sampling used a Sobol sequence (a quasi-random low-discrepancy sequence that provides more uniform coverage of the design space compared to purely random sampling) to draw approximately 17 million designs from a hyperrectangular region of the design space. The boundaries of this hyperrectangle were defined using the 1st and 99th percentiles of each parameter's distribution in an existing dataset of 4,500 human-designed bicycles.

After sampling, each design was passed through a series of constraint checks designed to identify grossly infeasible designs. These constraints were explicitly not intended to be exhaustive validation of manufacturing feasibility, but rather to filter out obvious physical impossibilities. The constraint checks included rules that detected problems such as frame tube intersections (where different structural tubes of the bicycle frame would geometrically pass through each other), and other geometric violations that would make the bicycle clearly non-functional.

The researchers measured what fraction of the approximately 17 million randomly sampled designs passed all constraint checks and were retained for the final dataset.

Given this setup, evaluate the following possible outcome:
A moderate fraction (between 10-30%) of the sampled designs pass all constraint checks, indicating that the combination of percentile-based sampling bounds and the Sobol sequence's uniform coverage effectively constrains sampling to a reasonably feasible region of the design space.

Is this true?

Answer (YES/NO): NO